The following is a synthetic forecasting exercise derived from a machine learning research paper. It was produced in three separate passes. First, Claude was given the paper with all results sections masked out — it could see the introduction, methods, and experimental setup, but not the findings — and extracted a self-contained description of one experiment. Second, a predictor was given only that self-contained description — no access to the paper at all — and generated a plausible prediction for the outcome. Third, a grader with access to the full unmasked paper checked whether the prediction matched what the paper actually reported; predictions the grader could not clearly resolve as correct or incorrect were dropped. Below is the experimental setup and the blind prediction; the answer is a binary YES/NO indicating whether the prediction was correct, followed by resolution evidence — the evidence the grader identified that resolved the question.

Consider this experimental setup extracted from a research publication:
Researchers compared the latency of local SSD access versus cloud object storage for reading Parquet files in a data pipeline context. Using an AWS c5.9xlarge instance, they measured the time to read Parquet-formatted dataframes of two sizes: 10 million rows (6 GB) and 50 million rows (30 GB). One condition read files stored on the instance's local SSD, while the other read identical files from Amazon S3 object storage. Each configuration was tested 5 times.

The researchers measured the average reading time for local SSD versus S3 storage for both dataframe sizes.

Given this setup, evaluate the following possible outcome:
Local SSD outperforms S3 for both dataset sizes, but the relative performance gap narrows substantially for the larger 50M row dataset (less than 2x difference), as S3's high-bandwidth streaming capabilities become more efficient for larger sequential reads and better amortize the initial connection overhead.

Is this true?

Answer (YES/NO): NO